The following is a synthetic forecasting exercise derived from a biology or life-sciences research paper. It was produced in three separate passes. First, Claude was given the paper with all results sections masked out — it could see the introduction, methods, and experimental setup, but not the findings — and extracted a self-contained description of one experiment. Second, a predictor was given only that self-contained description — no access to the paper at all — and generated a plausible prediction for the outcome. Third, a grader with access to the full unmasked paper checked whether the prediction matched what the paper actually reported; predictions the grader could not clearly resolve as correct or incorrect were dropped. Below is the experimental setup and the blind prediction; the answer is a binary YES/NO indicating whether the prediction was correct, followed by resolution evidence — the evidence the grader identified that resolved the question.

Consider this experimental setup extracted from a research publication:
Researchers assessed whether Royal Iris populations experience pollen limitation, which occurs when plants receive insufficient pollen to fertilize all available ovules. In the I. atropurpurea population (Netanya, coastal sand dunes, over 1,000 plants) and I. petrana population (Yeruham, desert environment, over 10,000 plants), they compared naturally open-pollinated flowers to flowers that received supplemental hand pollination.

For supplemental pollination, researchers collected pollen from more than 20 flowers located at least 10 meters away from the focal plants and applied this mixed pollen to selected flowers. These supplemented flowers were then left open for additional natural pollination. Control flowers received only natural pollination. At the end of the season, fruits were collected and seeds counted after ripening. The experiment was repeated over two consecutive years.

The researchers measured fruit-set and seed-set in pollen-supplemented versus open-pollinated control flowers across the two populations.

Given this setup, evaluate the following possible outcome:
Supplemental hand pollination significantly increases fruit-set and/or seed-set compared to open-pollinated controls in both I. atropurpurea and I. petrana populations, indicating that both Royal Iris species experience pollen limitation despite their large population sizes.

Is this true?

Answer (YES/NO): NO